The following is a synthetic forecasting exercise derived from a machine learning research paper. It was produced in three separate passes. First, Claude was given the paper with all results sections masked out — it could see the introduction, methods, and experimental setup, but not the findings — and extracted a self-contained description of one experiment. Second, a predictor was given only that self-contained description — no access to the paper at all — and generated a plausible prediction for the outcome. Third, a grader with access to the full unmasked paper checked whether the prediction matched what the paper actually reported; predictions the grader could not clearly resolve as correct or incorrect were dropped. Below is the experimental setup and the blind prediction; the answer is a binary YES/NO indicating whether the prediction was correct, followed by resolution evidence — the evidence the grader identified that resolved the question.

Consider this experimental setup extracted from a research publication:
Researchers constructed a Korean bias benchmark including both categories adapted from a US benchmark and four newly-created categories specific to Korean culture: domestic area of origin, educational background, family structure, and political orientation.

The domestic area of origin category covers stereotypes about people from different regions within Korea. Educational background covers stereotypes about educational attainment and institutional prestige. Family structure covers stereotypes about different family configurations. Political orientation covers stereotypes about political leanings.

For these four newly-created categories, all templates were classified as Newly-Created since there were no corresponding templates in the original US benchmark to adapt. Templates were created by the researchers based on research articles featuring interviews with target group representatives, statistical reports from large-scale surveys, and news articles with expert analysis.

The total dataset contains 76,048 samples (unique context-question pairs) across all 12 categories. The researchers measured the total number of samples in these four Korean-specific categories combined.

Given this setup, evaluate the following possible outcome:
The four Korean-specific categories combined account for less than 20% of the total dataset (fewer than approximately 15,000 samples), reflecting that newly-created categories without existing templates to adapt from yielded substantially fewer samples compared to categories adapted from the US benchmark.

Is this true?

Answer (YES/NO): YES